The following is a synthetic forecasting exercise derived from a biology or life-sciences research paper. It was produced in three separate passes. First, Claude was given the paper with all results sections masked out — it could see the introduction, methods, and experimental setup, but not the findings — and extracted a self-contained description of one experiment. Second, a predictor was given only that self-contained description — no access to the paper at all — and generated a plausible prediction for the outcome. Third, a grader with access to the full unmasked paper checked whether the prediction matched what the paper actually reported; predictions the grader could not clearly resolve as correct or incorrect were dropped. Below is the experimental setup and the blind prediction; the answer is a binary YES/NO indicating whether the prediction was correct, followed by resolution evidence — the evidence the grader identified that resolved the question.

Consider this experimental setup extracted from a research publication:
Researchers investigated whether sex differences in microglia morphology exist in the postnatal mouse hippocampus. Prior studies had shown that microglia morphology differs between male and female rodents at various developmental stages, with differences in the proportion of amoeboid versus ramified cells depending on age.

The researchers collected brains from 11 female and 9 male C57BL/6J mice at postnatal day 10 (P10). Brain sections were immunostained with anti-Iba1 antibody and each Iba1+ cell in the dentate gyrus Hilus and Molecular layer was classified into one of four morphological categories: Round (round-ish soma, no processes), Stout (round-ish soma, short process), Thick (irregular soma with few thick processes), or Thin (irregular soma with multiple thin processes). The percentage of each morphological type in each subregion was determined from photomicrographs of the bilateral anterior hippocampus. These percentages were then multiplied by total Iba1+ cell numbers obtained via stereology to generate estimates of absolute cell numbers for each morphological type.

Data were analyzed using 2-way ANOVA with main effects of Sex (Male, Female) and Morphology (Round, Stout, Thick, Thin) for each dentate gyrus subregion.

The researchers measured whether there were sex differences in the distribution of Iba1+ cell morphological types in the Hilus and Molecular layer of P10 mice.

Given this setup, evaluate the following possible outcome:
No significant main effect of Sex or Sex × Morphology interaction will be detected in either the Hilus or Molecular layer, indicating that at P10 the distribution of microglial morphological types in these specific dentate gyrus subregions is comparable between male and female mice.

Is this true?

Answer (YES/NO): YES